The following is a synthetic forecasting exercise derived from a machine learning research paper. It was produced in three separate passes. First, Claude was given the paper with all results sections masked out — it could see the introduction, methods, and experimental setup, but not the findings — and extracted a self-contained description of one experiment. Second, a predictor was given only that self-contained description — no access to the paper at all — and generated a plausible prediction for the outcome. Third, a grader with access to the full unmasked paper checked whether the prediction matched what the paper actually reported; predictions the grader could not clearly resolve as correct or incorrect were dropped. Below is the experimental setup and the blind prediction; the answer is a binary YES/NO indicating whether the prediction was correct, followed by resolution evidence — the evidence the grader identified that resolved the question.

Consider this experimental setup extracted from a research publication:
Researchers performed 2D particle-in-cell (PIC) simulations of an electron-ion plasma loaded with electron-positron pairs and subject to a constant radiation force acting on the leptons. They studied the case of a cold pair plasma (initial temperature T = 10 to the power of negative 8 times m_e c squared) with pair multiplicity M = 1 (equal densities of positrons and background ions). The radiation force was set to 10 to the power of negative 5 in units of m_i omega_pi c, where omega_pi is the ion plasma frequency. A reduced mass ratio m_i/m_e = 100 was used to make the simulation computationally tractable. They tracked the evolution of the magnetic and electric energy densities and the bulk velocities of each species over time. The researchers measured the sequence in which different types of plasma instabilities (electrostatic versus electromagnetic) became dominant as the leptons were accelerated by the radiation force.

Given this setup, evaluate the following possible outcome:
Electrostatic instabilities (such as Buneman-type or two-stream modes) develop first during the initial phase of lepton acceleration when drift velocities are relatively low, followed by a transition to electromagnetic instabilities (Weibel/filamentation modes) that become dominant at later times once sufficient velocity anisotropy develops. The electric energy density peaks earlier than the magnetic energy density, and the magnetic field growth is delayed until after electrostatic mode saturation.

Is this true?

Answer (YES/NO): YES